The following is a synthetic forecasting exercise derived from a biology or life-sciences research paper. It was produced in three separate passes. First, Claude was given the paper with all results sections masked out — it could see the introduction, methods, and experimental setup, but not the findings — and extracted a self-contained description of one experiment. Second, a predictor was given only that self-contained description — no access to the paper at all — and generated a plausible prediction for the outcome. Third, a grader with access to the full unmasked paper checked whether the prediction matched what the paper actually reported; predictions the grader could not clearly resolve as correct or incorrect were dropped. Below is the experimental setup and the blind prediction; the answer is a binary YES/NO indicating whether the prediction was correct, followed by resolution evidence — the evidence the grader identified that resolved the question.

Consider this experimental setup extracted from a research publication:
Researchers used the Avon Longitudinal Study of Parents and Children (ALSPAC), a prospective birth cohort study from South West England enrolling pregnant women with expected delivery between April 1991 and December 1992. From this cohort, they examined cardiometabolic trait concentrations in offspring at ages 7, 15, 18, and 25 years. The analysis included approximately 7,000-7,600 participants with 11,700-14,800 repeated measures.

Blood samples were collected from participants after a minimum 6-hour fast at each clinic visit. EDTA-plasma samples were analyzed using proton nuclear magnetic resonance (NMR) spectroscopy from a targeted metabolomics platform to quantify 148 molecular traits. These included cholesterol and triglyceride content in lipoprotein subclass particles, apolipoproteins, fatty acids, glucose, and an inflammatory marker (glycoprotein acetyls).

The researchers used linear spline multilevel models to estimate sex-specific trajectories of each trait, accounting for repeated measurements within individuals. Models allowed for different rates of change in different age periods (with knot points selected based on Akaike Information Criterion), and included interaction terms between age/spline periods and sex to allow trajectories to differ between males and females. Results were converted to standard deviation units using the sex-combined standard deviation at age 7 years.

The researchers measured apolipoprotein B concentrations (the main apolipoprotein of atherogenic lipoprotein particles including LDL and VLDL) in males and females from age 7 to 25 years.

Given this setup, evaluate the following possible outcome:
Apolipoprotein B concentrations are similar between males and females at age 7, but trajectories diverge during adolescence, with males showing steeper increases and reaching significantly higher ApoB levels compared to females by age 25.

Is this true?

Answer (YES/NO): NO